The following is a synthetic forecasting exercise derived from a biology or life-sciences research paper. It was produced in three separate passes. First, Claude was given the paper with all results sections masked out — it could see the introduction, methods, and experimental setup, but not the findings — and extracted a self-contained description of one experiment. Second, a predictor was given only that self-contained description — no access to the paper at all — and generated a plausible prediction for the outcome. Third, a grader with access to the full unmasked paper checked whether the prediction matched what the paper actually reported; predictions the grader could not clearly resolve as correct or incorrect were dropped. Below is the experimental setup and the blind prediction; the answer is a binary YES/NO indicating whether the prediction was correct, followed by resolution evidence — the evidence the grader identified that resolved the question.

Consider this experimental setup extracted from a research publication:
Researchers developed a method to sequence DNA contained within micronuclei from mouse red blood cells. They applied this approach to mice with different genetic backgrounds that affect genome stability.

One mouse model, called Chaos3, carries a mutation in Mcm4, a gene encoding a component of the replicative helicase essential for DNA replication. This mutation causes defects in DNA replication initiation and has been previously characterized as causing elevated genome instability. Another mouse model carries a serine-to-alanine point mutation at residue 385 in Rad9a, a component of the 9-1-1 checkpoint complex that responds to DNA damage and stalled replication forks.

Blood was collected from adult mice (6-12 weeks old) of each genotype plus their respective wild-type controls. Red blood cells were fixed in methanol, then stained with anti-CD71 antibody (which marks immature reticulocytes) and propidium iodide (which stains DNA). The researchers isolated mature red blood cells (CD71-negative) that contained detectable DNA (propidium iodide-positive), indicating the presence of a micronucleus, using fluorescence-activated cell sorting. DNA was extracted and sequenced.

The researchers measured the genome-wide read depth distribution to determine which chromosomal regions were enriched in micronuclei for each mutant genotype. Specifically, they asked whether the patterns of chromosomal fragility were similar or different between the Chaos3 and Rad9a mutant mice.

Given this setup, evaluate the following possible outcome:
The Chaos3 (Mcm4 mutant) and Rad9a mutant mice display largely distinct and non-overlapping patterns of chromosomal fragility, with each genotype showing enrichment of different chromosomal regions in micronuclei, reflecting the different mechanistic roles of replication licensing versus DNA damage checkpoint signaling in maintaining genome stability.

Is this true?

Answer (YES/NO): YES